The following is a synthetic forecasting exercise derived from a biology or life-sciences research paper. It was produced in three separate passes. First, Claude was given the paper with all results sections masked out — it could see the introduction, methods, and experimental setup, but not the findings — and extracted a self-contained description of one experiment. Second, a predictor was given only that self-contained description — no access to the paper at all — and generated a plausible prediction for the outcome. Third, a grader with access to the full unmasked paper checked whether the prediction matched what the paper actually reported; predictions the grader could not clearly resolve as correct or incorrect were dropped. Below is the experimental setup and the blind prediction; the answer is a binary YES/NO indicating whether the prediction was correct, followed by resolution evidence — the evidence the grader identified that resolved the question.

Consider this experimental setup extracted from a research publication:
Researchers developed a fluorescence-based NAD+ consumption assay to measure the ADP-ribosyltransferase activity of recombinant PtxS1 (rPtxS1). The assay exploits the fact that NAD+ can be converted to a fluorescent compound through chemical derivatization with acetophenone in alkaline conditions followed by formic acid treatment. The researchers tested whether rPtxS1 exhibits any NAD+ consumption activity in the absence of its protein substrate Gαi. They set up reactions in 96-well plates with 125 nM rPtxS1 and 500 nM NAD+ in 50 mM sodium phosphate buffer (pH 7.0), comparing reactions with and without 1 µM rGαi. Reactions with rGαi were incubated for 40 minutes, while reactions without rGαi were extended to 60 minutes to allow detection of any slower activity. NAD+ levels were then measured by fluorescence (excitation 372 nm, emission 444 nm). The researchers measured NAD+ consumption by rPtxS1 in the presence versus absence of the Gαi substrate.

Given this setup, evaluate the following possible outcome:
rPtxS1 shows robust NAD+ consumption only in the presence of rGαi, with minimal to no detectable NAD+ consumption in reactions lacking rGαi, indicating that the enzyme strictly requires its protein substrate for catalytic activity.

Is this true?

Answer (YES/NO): NO